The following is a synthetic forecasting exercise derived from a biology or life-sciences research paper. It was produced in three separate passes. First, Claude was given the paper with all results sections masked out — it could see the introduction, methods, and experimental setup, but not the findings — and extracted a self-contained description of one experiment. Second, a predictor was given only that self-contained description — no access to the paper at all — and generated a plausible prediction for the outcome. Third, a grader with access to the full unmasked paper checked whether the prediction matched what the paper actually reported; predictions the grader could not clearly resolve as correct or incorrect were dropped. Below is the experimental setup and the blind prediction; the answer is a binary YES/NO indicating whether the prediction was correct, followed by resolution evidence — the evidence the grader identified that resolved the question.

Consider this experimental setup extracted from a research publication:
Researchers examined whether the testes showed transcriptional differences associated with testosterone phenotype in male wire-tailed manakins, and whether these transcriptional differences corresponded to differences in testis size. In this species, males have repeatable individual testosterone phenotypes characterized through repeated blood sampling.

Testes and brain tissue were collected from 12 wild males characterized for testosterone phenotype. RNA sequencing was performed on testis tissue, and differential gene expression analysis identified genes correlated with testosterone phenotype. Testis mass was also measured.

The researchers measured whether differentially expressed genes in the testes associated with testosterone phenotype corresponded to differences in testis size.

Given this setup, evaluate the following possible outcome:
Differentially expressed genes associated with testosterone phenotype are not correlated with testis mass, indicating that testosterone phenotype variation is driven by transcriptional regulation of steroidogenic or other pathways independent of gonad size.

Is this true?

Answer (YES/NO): YES